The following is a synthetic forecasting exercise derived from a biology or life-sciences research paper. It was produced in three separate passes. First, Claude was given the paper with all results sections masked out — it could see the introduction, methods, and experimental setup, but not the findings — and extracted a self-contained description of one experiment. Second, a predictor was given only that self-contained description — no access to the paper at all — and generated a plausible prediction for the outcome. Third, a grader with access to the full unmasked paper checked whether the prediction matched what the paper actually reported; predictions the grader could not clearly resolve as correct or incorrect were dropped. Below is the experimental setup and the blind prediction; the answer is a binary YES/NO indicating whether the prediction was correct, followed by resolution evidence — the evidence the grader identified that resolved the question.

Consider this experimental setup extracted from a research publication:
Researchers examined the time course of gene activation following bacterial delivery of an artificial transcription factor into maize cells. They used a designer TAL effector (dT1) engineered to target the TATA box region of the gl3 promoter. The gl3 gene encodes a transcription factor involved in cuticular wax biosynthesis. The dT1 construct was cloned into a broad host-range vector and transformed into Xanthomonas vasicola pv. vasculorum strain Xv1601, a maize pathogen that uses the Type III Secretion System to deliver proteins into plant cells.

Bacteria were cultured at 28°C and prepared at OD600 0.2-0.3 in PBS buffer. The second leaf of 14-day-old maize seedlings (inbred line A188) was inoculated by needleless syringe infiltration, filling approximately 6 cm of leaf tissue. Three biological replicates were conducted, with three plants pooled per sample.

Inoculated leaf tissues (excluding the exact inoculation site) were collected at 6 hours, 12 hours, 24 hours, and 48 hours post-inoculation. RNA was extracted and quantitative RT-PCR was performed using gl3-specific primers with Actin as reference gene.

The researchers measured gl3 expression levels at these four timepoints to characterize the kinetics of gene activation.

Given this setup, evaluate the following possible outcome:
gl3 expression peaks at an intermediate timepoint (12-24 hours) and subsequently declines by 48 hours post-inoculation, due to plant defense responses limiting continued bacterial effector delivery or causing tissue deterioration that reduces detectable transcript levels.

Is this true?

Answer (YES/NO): NO